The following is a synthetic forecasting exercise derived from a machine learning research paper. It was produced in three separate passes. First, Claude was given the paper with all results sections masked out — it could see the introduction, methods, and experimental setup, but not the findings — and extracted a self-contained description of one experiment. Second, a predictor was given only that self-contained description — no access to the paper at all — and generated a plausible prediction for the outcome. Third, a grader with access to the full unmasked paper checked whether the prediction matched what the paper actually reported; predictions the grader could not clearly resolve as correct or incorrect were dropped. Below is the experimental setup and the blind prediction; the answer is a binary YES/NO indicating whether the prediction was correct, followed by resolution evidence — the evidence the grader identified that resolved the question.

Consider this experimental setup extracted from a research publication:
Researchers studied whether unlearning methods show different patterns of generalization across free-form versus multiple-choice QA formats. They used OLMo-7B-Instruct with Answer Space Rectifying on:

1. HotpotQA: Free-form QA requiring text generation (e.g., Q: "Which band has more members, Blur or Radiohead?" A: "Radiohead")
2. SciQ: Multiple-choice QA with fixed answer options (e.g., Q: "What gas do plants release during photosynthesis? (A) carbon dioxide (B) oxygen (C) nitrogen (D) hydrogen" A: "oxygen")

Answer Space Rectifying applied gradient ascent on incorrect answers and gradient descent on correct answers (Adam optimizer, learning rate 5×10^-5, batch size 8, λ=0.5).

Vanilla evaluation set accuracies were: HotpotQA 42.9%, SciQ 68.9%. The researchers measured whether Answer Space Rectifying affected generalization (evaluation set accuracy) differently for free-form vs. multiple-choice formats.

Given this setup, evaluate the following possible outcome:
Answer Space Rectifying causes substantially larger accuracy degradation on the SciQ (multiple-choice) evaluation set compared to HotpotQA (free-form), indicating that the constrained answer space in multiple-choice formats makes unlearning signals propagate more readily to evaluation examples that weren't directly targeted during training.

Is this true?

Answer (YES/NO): YES